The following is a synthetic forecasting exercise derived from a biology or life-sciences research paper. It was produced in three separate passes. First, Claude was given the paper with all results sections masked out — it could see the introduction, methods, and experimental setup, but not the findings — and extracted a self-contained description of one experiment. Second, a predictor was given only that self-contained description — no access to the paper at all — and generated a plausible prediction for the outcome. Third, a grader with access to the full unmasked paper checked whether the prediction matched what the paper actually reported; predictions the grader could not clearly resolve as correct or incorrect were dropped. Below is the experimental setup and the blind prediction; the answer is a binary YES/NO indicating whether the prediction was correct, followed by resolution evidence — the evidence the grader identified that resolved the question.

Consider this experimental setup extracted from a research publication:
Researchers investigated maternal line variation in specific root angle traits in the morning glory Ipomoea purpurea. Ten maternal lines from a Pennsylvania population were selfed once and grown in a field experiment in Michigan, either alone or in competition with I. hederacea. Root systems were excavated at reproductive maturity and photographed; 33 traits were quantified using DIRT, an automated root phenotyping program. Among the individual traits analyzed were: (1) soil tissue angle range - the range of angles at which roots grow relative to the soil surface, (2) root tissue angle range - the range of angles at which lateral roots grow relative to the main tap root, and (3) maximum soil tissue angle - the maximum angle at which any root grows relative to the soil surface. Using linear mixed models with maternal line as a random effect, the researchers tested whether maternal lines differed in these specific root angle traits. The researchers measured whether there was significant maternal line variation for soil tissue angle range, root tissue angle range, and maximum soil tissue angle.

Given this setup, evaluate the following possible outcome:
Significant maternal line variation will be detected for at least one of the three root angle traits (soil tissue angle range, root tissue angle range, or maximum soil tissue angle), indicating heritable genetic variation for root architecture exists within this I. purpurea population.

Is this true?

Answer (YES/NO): YES